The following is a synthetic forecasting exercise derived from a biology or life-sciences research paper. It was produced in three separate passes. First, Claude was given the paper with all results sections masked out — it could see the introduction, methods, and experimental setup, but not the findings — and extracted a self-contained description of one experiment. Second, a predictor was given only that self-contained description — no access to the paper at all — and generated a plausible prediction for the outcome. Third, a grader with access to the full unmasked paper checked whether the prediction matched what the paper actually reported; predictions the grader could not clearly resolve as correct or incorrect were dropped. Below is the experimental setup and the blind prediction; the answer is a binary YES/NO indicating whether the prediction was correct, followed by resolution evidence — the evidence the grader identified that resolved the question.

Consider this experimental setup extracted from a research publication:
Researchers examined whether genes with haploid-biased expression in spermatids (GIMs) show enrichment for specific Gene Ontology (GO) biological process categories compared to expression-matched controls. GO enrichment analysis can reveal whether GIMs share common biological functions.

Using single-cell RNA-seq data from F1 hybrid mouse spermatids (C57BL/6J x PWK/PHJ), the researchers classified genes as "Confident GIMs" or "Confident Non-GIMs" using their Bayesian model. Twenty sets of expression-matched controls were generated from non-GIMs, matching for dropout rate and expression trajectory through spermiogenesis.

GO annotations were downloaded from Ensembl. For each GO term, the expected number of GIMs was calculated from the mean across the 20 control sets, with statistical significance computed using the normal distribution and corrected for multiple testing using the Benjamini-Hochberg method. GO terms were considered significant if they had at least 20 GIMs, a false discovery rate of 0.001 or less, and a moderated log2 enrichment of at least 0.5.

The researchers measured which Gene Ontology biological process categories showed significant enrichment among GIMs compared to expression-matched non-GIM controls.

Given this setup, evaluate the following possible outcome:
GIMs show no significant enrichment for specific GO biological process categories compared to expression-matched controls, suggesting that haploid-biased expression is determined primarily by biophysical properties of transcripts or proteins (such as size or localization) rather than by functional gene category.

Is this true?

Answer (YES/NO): NO